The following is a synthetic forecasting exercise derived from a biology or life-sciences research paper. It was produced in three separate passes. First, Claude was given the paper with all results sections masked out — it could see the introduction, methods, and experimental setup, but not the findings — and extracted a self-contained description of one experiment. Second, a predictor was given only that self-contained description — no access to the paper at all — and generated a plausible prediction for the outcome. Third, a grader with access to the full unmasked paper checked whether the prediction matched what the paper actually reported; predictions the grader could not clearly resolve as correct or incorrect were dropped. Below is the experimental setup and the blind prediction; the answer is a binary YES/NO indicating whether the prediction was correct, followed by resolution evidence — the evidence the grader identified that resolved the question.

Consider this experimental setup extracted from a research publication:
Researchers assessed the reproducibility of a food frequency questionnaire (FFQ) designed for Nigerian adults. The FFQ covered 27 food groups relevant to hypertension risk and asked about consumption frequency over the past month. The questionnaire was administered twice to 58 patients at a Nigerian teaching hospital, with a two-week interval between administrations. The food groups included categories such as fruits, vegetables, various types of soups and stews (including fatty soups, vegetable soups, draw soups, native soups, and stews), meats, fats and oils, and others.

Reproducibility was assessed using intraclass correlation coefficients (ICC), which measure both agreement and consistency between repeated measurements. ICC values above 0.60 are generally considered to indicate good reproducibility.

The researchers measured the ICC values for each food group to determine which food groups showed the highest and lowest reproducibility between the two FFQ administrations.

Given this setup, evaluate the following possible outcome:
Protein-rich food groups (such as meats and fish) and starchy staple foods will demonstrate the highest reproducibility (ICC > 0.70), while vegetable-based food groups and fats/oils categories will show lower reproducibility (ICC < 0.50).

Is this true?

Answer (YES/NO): NO